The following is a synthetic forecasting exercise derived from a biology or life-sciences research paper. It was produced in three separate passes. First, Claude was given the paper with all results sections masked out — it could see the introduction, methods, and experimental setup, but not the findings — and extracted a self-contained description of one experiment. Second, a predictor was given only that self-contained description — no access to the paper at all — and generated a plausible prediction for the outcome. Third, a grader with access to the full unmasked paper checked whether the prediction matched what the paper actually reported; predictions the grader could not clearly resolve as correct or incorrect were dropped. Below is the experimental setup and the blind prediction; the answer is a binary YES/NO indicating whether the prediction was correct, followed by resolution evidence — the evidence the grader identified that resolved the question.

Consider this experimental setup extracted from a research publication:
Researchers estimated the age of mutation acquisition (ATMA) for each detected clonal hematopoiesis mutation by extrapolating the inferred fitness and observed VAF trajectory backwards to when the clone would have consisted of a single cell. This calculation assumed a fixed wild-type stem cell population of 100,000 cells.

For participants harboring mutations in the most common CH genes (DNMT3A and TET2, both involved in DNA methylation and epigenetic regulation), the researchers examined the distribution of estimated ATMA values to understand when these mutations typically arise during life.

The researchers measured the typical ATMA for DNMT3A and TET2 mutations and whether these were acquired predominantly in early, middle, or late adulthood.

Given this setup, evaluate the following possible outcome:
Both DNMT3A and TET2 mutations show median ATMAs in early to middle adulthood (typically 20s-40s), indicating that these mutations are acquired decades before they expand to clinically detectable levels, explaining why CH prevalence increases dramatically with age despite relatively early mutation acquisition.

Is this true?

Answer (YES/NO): NO